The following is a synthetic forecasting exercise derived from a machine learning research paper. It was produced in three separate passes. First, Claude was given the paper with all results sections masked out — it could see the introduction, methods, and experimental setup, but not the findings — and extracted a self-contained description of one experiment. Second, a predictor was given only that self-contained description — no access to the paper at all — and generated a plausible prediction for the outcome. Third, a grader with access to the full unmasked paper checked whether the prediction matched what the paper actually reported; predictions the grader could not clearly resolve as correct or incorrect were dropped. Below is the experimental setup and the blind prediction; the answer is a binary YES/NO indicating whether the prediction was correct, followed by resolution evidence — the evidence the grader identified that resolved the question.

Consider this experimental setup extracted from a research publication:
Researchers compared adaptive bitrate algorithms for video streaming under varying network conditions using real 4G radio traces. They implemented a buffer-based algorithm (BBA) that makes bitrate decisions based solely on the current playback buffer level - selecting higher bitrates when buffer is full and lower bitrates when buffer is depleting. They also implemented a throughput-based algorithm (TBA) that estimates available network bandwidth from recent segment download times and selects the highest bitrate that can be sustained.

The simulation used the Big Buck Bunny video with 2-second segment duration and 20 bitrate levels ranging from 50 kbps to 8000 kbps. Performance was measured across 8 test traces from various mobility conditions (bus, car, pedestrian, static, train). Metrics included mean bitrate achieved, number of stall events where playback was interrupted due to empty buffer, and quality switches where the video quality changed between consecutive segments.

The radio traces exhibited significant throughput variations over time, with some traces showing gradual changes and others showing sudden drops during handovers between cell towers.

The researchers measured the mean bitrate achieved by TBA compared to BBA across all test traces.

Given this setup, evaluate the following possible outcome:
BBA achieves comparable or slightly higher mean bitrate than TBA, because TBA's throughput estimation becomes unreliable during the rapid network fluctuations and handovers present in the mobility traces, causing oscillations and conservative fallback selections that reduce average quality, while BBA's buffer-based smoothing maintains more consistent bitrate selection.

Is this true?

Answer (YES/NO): NO